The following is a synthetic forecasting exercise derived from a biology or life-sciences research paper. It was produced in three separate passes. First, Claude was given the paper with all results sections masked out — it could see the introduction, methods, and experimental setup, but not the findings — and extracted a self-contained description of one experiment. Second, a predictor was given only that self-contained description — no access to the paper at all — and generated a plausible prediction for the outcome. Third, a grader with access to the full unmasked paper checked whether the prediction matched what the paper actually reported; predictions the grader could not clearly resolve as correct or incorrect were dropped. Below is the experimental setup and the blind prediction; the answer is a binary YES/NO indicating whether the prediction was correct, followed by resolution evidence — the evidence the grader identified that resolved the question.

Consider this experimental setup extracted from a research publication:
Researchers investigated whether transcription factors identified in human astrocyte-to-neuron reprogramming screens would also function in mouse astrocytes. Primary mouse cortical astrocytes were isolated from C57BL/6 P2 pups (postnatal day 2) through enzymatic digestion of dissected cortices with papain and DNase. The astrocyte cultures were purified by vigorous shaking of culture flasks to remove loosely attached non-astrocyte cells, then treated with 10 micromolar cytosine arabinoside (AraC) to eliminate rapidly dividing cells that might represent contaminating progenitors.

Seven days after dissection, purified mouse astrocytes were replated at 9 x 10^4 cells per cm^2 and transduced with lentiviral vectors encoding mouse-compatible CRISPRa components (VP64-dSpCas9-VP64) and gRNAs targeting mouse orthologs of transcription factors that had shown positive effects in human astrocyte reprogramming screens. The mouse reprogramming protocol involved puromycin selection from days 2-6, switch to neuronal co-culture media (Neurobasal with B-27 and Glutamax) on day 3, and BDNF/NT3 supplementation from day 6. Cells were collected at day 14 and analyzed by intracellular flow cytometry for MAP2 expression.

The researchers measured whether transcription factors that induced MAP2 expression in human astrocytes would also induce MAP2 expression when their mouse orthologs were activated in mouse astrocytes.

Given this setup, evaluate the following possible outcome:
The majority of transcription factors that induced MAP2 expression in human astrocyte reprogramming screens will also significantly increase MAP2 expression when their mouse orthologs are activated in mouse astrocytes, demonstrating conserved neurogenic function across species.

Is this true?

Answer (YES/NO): NO